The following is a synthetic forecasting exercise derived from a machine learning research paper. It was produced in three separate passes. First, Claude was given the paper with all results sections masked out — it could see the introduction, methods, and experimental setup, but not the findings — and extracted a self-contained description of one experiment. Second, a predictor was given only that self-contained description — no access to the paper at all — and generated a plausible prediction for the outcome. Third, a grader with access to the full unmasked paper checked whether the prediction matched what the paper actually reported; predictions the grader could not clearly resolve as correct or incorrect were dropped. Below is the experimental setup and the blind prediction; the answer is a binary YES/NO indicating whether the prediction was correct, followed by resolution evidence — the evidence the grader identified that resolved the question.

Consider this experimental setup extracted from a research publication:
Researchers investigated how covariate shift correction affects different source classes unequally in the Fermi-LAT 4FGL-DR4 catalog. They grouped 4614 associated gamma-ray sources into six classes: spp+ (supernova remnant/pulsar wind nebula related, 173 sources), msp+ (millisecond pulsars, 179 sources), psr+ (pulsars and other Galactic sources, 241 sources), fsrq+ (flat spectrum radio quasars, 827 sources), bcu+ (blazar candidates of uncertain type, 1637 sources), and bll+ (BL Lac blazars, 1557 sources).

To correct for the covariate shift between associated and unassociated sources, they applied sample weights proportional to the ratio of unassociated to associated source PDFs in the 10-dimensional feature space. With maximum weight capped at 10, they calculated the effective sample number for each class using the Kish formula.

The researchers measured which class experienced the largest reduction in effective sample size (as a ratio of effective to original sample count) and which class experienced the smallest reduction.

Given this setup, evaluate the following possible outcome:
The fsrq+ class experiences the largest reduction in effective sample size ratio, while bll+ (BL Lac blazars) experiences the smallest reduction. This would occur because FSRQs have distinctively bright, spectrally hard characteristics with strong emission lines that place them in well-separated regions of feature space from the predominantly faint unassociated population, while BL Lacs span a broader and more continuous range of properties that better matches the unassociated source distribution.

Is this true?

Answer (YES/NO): NO